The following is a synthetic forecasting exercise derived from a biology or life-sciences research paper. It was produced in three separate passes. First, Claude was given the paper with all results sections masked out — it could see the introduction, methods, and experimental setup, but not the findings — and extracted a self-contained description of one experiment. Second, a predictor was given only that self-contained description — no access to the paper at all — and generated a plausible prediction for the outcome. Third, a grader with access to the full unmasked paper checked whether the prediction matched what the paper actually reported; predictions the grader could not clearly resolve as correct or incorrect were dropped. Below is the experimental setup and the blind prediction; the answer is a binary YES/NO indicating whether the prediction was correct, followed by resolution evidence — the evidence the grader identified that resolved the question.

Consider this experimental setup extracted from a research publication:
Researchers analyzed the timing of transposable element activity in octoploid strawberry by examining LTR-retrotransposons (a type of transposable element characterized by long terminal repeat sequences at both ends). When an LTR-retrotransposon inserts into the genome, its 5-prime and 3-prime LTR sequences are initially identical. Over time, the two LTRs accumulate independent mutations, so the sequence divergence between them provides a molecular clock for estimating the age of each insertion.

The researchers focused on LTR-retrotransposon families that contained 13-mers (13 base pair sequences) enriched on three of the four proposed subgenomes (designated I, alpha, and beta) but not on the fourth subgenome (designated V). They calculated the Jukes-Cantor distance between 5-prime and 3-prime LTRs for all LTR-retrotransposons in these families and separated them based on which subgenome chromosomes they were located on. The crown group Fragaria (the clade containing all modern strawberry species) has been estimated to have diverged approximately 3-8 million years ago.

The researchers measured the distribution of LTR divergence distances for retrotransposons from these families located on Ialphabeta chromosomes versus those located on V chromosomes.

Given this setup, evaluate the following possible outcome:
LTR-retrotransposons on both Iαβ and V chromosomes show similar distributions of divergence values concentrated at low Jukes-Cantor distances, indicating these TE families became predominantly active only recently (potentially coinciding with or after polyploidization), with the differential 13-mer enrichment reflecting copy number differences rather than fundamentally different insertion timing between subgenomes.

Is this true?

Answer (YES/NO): NO